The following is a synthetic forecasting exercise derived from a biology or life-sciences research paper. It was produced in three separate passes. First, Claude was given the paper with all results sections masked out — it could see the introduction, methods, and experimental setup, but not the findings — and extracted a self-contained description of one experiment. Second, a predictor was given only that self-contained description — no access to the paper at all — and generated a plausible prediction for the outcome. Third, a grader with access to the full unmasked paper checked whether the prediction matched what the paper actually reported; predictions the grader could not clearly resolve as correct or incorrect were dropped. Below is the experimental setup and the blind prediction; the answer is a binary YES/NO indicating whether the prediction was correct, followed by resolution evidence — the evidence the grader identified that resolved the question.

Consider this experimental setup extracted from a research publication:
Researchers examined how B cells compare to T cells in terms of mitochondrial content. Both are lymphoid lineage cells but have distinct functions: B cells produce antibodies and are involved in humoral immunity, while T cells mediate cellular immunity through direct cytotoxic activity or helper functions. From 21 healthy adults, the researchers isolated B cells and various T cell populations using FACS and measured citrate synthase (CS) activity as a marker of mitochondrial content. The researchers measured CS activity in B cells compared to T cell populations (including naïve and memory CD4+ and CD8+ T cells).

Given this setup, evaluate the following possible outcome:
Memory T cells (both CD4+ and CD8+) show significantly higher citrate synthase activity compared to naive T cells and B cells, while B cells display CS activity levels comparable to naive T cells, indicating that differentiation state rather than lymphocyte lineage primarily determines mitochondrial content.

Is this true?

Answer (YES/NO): NO